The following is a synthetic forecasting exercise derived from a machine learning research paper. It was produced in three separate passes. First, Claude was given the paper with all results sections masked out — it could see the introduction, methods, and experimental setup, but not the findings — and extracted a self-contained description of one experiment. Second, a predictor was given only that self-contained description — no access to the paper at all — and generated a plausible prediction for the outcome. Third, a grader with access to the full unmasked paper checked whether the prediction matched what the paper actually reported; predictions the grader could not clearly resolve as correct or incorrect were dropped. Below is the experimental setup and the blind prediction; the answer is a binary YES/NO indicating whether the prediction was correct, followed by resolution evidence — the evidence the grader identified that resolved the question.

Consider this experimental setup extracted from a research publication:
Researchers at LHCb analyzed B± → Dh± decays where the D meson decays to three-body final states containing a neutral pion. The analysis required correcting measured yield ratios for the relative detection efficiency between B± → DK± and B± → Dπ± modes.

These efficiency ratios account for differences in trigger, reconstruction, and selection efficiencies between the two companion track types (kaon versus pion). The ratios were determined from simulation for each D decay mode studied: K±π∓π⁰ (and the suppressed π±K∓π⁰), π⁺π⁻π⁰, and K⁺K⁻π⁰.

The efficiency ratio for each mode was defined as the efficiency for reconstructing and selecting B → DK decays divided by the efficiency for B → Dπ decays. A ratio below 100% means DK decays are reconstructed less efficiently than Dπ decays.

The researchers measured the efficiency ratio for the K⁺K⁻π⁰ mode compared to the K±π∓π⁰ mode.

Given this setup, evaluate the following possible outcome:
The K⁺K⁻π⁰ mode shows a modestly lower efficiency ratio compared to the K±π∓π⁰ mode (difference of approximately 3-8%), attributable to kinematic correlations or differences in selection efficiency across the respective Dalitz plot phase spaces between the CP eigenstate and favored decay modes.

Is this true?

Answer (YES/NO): NO